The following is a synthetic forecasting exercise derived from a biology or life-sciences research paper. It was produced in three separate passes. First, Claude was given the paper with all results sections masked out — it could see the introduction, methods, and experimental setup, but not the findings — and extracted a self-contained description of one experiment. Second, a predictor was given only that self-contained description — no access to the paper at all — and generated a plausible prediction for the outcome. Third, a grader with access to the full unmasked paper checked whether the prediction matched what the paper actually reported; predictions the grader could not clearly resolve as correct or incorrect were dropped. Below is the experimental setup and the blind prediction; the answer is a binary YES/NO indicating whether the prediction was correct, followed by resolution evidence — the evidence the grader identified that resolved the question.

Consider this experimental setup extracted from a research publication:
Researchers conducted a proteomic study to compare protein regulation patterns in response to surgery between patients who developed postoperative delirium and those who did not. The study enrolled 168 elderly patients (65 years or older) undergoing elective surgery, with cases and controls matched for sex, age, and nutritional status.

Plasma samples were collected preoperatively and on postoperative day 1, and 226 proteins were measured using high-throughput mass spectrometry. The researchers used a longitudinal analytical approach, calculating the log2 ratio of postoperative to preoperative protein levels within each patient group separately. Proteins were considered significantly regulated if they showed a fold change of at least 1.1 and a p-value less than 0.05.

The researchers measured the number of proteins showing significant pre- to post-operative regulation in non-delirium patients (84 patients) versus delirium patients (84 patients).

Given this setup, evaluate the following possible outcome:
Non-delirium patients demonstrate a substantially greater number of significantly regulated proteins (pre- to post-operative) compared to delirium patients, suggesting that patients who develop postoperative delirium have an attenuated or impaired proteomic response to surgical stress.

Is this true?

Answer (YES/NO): NO